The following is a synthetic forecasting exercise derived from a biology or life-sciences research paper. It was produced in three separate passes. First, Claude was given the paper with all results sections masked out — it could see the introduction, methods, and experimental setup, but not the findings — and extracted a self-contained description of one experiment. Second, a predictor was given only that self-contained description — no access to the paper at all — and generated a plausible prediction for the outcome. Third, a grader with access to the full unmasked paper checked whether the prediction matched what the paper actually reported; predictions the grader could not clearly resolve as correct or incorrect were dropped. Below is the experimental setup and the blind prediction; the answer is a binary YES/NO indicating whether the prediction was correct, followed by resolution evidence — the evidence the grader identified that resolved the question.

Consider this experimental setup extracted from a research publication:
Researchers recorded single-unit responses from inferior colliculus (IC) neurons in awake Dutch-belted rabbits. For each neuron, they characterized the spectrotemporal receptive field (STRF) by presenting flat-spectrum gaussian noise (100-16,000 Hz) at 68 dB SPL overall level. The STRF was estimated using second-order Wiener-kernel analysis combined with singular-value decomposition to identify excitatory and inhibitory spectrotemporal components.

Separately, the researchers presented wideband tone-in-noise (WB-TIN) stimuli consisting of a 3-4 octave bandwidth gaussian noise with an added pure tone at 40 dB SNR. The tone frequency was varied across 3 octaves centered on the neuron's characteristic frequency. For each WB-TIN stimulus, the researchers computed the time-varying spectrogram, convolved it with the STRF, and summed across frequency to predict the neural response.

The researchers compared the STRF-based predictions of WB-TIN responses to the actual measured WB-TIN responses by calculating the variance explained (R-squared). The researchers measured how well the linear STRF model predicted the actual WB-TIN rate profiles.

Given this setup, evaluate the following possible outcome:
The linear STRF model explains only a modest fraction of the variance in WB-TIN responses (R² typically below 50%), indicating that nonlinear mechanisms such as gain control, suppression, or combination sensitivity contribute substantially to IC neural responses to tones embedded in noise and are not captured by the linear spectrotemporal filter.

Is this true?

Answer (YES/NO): YES